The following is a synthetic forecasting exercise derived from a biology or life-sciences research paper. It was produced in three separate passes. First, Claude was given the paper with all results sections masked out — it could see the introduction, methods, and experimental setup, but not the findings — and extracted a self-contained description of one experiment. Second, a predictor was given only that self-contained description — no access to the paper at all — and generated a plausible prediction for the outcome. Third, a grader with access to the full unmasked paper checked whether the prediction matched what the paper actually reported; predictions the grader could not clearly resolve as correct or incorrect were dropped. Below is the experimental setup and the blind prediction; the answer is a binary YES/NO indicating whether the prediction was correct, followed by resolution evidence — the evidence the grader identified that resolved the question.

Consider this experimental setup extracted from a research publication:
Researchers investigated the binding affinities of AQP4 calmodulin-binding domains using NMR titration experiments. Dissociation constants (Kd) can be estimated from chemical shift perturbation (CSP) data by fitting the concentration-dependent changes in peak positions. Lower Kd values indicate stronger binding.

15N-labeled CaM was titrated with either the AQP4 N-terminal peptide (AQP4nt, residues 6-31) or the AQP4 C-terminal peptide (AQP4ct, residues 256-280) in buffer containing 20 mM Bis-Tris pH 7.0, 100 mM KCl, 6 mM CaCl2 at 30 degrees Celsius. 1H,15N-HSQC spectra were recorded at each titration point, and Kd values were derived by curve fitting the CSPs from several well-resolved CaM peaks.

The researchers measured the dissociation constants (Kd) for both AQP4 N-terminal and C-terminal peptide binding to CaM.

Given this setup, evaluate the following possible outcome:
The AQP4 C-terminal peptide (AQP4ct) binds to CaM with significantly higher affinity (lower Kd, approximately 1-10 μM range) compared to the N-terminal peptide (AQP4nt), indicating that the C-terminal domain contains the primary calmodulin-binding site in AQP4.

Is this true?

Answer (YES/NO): NO